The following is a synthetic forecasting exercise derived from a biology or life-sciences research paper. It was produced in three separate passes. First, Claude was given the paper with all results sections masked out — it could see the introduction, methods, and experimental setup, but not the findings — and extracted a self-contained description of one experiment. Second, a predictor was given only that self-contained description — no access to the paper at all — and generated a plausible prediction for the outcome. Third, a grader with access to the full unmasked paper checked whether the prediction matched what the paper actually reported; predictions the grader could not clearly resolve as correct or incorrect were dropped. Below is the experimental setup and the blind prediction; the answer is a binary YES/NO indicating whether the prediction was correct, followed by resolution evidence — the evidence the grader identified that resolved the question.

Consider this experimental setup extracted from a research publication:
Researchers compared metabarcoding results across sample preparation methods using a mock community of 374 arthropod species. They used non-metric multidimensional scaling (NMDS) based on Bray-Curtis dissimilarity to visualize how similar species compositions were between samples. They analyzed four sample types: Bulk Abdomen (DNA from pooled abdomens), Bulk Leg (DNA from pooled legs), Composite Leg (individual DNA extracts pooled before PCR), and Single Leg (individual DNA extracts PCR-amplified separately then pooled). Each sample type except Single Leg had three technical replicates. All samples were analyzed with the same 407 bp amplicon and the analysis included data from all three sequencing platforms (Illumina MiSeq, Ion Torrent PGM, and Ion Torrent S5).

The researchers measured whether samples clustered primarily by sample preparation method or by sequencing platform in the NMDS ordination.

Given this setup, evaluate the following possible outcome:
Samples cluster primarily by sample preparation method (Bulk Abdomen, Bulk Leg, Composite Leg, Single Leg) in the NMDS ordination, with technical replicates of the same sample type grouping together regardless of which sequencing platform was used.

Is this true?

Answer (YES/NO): YES